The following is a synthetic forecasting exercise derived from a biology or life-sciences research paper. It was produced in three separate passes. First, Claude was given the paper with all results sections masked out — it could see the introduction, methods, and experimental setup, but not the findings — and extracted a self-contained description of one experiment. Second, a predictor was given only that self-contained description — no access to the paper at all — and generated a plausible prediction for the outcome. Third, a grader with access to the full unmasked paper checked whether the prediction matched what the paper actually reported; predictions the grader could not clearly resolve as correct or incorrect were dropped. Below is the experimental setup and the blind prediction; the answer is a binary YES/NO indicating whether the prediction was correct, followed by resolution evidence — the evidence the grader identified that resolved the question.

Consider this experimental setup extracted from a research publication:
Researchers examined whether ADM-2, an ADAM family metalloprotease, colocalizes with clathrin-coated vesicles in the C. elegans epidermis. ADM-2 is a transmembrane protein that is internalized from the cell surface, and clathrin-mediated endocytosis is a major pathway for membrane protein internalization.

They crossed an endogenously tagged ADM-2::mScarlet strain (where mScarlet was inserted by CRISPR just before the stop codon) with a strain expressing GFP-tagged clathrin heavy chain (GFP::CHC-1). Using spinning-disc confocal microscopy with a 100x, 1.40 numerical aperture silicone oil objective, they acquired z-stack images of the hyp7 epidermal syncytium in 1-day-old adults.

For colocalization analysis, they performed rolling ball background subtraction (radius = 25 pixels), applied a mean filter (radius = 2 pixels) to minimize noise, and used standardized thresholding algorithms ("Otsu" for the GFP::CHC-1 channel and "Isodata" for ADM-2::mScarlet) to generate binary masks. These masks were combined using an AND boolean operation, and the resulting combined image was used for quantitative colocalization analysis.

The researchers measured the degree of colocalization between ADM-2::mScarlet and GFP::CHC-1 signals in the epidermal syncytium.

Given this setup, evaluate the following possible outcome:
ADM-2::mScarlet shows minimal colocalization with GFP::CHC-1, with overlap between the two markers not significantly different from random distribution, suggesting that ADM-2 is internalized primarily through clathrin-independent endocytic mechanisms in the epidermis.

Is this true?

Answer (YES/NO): NO